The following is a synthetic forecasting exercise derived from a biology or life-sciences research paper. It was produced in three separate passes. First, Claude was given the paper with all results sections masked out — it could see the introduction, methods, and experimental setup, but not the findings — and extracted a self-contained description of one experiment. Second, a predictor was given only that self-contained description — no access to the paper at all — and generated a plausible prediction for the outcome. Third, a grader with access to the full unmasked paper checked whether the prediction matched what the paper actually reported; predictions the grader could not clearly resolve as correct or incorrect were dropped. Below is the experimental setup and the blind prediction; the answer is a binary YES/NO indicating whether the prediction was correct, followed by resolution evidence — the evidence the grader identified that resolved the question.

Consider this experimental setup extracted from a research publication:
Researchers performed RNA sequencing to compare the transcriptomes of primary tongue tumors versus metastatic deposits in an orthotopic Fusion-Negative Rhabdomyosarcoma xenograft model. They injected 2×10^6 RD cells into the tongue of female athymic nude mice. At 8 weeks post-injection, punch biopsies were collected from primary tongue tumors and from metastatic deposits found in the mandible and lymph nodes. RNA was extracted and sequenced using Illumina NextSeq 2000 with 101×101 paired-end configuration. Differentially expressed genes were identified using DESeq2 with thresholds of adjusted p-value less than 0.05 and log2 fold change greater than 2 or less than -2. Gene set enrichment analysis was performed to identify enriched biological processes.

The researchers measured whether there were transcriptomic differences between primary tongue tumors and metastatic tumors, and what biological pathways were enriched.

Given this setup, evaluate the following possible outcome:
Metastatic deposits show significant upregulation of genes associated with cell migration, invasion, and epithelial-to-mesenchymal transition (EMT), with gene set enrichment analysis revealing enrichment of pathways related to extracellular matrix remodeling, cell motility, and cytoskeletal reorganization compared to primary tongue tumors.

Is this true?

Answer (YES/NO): NO